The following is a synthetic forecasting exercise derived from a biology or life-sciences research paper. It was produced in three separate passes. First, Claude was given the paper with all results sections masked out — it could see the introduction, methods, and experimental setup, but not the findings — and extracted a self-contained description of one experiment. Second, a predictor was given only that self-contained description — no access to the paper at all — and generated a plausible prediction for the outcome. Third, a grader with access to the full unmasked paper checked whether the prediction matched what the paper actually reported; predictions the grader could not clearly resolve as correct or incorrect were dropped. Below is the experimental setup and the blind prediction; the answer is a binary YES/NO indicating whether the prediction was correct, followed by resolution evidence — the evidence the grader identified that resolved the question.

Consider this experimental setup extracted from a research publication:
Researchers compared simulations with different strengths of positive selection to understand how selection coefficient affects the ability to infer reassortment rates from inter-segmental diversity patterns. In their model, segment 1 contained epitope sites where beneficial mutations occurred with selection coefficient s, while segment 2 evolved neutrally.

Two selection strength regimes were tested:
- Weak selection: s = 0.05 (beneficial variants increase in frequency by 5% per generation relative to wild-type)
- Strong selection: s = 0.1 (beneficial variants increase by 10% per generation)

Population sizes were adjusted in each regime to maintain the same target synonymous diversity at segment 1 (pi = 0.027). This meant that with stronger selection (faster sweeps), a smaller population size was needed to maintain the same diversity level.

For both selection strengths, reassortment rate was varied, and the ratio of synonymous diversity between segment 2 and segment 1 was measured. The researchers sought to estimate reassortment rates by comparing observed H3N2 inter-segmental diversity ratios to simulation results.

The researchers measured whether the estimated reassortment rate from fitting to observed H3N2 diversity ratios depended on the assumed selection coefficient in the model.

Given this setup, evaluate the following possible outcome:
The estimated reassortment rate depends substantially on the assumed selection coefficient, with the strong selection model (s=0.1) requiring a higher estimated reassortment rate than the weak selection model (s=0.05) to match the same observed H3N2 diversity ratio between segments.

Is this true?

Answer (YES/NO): NO